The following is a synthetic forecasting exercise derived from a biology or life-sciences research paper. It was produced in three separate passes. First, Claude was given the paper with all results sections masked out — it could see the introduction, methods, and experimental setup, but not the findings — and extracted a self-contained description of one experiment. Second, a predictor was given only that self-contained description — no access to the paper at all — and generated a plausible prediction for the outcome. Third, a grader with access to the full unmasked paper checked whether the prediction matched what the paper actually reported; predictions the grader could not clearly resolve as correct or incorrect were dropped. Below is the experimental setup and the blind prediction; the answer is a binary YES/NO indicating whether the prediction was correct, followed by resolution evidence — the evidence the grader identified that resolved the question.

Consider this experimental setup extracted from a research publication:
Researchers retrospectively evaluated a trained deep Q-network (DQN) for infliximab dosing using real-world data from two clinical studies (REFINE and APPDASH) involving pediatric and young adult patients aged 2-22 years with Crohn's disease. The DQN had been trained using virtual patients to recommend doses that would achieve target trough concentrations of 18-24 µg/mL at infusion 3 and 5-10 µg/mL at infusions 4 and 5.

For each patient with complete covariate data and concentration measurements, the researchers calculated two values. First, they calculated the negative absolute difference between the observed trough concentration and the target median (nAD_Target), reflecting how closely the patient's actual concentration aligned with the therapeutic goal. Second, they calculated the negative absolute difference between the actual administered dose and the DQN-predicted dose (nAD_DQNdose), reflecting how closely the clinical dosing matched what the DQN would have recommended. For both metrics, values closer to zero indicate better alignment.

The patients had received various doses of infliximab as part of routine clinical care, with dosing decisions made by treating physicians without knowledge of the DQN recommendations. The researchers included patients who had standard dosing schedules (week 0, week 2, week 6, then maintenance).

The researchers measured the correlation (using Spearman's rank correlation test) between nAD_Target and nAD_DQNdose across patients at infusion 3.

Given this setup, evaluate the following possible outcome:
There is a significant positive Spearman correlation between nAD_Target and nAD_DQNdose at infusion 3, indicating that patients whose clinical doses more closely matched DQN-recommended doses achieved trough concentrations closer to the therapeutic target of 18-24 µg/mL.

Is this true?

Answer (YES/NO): NO